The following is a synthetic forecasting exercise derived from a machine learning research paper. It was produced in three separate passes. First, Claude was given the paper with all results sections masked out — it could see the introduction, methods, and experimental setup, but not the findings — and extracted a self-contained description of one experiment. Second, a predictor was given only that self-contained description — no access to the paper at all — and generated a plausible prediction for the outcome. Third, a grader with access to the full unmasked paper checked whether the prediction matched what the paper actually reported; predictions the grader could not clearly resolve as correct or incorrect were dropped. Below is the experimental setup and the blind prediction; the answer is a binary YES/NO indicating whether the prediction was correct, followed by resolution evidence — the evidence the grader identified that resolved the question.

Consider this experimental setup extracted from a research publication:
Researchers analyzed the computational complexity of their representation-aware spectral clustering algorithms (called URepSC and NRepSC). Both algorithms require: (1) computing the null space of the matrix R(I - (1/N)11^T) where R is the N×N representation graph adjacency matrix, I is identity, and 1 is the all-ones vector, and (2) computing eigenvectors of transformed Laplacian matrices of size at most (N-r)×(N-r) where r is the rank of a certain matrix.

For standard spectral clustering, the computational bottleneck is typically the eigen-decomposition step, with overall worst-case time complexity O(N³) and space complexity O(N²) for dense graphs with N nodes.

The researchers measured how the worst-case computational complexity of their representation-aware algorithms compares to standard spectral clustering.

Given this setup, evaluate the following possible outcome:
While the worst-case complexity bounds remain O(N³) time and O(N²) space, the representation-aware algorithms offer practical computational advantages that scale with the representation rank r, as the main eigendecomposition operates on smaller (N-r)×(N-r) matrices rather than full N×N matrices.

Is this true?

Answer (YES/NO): NO